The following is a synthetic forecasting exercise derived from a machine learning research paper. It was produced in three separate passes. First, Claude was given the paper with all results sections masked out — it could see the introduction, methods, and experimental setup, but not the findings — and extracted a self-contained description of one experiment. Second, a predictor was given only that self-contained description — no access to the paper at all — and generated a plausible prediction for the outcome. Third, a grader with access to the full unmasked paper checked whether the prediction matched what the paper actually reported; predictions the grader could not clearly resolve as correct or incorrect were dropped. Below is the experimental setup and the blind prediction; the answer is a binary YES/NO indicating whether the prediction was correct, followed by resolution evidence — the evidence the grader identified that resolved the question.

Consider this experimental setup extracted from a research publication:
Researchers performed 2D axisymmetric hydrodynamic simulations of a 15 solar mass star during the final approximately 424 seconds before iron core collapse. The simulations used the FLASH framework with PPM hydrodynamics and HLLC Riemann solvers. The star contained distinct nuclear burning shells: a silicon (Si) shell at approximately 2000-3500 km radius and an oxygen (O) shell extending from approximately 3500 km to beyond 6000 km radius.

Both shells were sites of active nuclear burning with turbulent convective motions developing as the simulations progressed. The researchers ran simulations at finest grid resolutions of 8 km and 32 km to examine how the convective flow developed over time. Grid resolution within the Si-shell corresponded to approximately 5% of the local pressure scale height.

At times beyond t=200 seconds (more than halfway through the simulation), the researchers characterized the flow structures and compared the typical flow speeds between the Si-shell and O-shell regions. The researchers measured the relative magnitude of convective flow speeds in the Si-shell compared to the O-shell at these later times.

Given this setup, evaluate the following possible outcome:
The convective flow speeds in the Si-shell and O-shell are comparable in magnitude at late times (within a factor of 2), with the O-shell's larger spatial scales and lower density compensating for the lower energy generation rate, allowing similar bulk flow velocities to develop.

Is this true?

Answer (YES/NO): NO